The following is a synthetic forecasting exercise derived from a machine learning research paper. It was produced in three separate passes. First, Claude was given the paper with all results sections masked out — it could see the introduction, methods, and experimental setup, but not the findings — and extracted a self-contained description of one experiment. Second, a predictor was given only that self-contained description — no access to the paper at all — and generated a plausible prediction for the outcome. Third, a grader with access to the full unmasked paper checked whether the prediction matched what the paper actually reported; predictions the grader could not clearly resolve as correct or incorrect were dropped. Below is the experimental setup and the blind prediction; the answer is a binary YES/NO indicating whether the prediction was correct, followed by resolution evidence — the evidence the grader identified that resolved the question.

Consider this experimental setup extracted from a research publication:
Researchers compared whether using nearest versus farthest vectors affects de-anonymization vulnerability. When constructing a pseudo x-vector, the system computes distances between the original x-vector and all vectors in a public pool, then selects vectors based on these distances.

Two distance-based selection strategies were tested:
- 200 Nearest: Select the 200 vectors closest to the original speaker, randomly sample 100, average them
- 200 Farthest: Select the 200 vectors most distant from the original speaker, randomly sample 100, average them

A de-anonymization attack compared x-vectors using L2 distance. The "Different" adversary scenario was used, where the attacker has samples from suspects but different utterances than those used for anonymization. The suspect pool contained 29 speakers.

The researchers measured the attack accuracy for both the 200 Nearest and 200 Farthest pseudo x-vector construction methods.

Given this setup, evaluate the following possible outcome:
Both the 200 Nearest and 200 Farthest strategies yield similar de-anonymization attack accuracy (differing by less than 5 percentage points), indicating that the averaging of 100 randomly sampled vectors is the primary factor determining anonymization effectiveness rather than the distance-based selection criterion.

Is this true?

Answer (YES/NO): YES